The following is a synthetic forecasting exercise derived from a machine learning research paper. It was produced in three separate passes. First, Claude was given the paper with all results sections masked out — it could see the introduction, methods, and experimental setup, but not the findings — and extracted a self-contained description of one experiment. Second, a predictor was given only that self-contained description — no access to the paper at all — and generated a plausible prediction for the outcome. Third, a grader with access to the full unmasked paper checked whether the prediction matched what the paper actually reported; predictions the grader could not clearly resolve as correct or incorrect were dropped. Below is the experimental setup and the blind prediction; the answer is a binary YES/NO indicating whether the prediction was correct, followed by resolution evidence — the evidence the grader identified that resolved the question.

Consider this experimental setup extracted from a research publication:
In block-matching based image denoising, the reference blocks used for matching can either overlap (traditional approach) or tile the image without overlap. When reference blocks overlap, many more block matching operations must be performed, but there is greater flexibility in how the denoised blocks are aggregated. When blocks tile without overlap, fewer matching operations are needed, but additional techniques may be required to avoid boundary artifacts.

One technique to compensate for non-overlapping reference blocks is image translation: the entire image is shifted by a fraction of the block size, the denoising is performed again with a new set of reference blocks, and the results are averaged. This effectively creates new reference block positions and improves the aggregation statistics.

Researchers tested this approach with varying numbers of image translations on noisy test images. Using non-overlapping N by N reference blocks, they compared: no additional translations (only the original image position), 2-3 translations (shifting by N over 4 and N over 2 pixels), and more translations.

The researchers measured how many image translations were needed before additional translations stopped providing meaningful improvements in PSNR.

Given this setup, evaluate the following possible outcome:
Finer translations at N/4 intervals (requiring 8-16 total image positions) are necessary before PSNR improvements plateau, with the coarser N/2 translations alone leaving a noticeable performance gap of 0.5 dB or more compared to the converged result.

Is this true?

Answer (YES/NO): NO